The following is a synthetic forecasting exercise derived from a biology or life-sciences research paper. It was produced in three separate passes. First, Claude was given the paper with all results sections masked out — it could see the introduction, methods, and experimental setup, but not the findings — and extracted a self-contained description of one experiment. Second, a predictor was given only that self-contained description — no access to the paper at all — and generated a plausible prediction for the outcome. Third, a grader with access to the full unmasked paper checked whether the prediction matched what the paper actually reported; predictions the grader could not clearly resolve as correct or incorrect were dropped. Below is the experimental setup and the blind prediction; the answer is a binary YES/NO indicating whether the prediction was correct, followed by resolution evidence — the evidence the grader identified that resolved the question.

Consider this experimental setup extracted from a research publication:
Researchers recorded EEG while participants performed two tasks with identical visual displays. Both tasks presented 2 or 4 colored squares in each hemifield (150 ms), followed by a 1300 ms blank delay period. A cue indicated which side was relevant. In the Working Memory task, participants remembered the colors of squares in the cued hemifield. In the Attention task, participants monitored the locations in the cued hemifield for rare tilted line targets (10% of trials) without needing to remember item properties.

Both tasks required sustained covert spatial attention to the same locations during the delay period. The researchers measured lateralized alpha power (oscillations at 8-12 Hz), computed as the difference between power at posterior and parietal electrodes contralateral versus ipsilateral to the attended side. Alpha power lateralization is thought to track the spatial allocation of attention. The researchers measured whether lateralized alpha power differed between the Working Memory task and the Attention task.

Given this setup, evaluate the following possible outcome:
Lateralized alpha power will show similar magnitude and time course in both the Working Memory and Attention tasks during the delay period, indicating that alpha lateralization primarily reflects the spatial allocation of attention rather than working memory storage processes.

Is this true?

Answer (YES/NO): NO